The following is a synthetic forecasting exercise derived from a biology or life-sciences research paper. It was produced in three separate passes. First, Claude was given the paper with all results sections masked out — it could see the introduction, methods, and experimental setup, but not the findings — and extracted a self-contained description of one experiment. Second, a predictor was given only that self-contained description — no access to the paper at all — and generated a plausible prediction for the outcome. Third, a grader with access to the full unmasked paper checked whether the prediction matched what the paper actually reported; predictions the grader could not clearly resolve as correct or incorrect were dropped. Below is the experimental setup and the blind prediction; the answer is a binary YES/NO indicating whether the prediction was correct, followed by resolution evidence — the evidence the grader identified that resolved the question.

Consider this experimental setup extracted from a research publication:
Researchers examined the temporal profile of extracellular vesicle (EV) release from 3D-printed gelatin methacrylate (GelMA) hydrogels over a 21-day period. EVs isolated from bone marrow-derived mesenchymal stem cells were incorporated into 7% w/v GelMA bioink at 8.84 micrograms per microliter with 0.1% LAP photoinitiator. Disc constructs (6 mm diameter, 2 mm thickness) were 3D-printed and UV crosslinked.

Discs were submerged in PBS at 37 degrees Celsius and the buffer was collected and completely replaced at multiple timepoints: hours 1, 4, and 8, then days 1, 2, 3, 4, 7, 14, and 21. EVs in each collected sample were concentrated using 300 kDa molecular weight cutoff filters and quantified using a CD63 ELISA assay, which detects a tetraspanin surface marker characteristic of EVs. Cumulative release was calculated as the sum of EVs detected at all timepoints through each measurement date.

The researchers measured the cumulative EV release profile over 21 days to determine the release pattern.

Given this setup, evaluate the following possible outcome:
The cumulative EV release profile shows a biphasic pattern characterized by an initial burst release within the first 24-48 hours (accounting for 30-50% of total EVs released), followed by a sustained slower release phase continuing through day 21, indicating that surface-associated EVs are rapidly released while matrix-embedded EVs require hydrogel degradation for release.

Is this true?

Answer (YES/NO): NO